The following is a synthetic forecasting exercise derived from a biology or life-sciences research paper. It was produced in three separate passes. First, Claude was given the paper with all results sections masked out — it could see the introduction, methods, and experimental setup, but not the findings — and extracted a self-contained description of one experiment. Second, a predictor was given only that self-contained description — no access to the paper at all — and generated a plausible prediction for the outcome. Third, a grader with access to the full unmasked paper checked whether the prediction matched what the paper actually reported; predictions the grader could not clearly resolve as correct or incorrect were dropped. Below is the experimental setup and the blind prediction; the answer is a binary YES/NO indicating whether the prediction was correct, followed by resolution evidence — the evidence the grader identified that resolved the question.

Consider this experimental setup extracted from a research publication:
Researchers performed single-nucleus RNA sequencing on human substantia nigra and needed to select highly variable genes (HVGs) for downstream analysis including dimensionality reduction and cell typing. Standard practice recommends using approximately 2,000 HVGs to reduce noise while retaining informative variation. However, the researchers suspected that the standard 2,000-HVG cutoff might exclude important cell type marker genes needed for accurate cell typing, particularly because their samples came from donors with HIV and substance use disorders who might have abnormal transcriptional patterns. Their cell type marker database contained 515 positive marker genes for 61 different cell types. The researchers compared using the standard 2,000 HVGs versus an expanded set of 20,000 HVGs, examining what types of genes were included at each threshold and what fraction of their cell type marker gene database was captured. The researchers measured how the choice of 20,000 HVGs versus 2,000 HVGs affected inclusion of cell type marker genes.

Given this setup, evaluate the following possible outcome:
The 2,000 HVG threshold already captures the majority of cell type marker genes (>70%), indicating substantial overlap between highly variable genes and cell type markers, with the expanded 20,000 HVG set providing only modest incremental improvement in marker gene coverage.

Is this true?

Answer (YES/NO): NO